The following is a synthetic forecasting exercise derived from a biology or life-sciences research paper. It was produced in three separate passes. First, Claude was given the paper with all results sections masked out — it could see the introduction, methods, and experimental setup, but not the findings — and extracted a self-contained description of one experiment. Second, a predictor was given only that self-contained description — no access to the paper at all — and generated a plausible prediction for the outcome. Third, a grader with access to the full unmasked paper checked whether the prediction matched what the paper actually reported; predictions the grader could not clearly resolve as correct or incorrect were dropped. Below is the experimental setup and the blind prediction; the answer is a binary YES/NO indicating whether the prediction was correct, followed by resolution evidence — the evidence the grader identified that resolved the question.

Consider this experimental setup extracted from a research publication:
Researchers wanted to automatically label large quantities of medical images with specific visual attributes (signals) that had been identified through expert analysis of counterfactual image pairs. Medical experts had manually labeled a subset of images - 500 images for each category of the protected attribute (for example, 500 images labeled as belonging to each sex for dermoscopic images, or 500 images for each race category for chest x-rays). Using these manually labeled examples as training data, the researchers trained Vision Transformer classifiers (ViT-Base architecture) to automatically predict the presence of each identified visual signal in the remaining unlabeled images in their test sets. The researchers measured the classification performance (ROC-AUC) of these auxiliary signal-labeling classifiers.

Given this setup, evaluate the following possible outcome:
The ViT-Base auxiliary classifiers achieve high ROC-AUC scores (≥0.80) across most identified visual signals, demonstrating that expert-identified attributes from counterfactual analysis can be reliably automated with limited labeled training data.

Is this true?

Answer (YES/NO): YES